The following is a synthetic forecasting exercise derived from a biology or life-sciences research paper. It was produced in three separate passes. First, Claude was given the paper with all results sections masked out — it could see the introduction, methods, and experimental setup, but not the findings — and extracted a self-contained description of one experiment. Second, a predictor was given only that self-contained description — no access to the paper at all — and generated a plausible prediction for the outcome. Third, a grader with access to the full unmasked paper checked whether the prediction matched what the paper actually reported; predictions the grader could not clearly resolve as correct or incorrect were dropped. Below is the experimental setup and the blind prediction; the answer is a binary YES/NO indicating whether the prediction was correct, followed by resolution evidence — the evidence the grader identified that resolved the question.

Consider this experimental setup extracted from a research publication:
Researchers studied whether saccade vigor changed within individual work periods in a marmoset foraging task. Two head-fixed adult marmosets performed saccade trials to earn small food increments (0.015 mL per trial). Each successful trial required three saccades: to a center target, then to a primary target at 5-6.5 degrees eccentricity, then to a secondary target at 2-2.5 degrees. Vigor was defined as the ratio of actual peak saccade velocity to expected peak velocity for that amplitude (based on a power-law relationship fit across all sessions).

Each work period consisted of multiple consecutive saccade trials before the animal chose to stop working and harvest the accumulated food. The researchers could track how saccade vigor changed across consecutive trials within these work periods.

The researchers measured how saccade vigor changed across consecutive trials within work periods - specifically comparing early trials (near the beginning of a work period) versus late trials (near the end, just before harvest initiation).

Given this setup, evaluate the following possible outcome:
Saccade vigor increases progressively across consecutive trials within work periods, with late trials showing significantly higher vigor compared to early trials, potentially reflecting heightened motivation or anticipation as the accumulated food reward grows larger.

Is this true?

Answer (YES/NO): NO